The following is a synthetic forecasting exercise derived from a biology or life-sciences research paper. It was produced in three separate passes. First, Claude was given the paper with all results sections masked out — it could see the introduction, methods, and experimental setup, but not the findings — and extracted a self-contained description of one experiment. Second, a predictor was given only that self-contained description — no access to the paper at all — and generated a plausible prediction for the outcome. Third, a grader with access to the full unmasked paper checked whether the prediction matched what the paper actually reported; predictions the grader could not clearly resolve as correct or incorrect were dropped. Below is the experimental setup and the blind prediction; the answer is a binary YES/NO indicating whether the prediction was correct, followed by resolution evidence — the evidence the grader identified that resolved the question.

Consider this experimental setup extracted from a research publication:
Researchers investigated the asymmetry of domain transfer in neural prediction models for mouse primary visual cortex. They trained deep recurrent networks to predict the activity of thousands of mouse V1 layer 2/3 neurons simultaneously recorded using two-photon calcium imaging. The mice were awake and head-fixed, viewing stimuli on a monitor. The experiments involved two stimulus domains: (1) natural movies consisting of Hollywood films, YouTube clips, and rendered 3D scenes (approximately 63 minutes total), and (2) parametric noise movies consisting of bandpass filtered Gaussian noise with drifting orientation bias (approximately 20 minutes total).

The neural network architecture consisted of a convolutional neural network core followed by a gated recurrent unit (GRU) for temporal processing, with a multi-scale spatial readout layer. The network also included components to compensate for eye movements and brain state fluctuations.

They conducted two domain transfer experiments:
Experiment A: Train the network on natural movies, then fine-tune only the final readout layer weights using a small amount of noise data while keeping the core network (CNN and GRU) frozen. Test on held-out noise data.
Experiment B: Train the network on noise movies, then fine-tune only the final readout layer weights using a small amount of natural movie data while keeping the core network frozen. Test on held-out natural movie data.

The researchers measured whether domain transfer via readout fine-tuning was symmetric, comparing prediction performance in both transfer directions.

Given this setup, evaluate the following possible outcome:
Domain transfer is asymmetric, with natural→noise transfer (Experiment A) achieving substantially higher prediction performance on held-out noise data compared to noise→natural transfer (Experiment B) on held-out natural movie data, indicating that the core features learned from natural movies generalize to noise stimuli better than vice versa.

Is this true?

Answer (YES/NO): YES